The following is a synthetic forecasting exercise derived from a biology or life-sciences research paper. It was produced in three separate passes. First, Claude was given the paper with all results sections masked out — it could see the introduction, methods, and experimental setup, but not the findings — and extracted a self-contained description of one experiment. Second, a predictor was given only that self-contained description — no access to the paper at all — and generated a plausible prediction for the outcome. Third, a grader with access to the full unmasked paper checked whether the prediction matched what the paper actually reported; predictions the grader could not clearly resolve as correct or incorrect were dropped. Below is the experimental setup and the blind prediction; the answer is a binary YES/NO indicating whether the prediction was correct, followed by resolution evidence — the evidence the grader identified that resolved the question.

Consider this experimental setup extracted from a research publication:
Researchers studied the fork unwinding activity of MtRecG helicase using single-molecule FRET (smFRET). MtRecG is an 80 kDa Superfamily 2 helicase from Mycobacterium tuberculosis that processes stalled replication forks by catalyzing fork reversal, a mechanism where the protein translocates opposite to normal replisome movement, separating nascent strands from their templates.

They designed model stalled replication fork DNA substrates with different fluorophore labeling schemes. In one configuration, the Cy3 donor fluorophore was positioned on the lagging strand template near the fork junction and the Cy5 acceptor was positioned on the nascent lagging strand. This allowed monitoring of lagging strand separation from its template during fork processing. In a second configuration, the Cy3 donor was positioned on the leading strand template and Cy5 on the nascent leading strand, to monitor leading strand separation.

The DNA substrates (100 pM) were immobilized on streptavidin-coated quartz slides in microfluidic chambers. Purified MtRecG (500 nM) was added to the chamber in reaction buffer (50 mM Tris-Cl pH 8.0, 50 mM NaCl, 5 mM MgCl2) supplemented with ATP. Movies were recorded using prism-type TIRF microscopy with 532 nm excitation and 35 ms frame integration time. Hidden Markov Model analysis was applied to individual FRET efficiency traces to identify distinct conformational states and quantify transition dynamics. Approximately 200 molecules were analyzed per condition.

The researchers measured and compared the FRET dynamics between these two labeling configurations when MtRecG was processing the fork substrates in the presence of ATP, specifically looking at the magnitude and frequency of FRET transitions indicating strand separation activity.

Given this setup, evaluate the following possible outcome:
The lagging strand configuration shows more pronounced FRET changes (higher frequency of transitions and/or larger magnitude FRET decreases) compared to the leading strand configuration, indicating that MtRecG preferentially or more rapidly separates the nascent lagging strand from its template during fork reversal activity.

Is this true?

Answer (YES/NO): YES